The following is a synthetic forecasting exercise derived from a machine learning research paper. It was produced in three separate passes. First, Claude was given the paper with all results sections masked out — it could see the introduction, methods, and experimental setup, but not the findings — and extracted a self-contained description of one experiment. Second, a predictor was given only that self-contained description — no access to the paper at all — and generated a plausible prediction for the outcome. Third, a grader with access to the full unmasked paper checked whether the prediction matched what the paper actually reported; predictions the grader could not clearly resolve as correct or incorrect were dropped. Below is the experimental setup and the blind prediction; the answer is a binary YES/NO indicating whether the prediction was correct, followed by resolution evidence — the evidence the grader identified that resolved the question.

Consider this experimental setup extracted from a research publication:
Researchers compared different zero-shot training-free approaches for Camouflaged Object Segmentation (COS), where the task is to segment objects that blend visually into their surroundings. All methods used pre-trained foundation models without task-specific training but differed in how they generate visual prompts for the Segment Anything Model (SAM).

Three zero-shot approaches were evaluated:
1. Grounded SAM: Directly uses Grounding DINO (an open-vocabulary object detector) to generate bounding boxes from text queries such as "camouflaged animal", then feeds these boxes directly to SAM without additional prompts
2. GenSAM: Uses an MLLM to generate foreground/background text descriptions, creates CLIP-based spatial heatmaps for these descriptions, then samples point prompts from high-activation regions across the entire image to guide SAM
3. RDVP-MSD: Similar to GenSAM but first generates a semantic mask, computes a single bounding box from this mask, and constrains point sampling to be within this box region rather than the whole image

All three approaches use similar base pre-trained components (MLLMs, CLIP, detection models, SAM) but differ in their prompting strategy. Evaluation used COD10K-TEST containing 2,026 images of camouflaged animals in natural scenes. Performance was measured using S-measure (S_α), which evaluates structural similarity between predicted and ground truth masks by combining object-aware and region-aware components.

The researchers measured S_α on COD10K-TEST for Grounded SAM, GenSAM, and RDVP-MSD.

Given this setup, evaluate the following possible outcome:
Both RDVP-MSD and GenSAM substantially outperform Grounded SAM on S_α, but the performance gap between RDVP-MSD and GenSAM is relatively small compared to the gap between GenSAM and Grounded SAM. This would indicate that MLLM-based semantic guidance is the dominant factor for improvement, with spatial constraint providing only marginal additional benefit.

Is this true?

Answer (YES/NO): NO